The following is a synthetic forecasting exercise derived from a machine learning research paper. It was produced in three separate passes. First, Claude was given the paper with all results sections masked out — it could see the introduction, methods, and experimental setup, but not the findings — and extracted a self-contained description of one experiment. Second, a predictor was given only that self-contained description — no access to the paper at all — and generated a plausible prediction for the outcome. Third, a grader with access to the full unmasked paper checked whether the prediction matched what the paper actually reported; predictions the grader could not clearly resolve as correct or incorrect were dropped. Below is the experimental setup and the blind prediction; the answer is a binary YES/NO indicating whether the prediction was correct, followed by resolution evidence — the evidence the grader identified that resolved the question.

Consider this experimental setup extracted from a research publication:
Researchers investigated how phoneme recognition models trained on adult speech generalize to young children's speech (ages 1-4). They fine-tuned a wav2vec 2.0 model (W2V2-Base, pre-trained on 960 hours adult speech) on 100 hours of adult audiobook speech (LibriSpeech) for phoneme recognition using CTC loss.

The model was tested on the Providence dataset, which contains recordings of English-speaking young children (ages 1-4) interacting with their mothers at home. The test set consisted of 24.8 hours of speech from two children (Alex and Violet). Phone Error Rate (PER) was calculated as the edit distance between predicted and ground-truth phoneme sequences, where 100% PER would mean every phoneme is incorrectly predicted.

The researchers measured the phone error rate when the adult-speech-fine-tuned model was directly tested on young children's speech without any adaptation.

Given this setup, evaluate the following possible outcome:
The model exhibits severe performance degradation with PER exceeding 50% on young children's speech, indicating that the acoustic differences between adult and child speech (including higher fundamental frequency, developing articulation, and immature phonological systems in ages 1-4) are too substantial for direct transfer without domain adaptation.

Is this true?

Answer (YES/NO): YES